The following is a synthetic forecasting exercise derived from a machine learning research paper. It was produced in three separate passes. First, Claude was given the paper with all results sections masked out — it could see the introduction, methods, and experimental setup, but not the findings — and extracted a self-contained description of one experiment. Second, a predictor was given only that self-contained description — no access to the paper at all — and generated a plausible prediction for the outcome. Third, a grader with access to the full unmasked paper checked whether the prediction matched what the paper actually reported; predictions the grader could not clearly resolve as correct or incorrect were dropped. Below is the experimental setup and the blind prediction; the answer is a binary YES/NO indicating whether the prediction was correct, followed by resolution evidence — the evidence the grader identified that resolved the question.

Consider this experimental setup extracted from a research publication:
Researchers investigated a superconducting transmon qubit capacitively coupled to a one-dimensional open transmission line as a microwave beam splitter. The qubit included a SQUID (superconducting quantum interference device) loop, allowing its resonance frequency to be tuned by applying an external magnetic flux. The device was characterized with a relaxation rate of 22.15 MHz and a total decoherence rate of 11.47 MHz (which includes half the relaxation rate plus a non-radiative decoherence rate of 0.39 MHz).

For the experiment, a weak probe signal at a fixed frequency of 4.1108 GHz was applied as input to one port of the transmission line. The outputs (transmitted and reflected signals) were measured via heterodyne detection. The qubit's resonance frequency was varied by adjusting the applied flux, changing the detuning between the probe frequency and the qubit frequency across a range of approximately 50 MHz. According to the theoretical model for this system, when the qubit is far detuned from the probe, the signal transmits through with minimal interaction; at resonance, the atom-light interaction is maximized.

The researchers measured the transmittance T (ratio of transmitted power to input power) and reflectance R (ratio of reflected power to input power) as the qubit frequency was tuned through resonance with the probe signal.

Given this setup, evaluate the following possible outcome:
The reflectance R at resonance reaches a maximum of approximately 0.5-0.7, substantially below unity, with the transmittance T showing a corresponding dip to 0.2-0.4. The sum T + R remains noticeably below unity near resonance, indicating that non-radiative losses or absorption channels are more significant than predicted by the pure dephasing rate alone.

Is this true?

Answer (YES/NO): NO